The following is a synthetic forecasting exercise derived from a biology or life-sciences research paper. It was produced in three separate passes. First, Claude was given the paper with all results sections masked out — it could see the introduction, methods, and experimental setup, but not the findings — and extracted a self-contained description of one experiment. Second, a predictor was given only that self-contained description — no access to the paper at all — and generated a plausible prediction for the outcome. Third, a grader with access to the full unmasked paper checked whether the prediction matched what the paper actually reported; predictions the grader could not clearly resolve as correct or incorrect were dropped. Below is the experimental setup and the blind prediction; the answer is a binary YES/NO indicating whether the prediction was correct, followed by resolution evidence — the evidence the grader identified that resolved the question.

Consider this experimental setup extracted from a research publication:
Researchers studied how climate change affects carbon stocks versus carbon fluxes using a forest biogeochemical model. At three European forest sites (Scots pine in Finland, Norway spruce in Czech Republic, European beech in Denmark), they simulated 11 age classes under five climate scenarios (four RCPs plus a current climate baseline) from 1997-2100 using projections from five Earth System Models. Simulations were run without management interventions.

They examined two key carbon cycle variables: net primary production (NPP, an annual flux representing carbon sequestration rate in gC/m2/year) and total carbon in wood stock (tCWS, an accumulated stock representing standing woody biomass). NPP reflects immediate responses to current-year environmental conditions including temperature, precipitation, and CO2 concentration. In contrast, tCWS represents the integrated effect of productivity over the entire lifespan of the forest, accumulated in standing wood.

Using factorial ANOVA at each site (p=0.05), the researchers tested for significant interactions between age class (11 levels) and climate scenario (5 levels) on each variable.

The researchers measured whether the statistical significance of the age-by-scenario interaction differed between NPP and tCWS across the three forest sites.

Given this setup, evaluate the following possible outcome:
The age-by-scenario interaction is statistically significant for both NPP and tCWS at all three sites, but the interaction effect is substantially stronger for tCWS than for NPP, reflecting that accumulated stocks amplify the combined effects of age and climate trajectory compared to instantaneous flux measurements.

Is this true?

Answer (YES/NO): NO